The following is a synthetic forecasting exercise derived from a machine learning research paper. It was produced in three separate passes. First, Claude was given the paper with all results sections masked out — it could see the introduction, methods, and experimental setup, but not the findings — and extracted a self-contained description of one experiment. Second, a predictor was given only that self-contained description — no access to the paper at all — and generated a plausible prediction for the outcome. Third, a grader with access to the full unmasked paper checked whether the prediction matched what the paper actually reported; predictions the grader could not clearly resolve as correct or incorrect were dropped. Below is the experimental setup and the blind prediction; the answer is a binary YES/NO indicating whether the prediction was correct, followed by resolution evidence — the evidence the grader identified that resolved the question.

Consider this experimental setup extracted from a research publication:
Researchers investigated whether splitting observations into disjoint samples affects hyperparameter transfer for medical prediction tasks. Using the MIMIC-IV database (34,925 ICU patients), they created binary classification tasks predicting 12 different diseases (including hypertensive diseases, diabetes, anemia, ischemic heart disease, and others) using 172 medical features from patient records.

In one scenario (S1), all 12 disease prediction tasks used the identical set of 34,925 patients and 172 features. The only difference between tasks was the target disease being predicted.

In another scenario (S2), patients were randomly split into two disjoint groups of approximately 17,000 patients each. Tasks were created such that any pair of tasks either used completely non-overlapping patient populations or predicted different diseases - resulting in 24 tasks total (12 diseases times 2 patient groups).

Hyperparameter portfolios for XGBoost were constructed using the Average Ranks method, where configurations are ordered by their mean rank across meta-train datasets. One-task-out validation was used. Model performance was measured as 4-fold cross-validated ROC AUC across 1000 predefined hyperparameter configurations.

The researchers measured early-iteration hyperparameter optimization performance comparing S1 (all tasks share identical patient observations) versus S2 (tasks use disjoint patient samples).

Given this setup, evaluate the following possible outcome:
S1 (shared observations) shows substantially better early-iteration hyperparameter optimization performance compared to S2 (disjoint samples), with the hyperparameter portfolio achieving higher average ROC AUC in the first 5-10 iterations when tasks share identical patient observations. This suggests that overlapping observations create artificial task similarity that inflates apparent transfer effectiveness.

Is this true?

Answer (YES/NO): NO